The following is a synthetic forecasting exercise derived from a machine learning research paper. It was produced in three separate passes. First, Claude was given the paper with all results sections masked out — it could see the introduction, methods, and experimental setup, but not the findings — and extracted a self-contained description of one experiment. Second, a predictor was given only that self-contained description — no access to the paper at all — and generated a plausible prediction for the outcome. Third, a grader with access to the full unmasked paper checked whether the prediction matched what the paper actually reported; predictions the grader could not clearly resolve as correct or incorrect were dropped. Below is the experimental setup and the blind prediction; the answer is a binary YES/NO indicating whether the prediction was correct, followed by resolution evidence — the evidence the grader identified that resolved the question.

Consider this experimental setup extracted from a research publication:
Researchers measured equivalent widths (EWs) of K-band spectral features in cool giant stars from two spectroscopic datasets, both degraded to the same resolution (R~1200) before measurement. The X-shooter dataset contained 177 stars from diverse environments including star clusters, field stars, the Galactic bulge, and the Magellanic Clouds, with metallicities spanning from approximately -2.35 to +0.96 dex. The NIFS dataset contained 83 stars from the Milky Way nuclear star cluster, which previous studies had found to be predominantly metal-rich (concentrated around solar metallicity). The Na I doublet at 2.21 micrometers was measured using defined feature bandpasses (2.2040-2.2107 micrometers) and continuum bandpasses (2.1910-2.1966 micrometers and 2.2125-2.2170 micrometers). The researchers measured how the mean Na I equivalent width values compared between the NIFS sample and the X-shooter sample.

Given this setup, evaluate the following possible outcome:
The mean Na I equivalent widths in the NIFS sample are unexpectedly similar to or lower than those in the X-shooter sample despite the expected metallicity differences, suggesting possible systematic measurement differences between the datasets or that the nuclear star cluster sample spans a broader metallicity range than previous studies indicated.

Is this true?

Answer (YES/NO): NO